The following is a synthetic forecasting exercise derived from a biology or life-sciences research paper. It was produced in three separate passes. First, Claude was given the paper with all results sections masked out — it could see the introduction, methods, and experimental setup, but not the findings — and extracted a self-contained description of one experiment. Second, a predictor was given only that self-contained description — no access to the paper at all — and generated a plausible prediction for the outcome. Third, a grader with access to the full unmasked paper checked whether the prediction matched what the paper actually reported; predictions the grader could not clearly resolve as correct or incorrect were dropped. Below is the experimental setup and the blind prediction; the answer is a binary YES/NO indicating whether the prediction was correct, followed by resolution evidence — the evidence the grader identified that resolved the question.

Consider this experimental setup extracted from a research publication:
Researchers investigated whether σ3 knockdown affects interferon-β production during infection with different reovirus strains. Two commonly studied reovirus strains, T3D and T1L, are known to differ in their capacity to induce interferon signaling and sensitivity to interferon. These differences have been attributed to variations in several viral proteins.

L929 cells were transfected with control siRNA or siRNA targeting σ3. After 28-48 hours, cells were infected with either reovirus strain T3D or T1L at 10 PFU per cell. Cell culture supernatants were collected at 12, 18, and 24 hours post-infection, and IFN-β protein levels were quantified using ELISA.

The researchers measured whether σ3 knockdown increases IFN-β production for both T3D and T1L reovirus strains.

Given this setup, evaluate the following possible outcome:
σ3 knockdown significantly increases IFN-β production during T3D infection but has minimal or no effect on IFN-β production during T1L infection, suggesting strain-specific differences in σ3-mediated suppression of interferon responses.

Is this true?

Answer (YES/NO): NO